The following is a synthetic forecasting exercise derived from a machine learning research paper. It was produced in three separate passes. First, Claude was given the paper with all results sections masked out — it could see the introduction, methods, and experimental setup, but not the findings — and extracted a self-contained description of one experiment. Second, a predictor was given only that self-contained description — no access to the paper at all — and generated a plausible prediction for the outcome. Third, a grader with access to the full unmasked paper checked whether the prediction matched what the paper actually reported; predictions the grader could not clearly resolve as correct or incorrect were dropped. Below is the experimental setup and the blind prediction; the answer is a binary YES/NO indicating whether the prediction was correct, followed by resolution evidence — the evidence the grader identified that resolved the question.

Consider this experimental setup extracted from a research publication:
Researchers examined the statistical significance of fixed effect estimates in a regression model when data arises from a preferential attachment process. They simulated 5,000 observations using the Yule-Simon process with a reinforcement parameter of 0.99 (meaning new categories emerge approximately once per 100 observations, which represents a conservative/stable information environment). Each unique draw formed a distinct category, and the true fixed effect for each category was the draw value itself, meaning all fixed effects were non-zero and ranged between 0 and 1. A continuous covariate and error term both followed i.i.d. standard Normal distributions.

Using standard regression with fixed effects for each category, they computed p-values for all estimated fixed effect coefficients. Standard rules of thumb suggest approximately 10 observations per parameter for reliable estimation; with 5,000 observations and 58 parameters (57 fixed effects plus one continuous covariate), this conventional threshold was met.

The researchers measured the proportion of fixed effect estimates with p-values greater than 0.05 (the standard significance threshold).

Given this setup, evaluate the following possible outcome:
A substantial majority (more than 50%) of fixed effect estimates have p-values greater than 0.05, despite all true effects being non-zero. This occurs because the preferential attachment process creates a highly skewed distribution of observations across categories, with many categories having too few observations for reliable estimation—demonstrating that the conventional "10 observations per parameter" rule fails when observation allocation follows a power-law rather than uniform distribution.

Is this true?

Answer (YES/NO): YES